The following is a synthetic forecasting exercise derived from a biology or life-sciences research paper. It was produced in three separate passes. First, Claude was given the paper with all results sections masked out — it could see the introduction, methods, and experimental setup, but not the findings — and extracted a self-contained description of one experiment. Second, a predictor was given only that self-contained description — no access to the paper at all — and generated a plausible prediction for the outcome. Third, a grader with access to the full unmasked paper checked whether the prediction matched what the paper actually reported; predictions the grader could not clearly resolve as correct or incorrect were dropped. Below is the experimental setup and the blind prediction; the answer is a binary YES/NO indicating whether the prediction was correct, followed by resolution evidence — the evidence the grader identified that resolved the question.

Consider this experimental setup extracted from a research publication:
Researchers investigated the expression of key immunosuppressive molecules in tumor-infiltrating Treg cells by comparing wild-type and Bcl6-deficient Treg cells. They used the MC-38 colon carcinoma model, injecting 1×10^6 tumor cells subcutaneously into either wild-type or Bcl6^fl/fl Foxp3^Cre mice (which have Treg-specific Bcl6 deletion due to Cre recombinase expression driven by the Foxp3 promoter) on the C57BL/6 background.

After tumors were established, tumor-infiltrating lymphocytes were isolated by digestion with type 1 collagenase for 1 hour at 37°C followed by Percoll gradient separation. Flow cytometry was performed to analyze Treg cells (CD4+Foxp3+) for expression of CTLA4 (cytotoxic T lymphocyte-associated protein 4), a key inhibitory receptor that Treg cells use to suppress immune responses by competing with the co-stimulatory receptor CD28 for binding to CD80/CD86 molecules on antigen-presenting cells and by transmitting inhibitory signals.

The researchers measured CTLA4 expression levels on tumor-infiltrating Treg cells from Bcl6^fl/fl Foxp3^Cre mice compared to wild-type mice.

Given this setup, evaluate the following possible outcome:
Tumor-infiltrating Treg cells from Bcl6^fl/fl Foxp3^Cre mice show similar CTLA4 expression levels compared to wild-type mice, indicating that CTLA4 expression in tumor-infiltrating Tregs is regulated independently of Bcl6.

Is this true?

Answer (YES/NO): NO